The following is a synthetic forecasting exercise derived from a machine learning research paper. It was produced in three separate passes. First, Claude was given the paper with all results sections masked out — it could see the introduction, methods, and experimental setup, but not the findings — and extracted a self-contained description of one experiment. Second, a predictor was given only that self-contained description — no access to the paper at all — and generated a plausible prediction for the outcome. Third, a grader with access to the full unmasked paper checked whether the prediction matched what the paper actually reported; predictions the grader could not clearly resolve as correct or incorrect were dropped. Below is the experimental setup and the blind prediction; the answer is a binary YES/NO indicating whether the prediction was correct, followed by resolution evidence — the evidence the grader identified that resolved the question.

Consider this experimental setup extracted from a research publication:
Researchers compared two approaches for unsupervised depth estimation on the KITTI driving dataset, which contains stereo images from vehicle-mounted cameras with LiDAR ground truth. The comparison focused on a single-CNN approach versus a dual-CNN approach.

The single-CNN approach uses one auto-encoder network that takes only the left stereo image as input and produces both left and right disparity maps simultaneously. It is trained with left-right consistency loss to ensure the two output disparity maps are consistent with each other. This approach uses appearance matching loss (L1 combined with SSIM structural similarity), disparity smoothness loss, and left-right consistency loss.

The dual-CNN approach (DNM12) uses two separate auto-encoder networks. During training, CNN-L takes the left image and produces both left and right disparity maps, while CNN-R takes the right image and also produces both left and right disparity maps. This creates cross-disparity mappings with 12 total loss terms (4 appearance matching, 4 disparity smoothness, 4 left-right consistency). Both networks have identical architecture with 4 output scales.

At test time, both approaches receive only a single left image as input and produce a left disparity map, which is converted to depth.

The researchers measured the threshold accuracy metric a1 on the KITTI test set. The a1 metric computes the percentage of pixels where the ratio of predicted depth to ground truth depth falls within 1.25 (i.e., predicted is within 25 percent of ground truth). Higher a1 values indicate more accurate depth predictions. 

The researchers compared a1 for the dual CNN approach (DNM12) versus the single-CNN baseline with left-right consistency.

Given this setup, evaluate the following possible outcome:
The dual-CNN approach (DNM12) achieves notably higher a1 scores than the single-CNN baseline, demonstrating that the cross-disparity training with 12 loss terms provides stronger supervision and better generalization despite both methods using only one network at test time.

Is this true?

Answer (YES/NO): NO